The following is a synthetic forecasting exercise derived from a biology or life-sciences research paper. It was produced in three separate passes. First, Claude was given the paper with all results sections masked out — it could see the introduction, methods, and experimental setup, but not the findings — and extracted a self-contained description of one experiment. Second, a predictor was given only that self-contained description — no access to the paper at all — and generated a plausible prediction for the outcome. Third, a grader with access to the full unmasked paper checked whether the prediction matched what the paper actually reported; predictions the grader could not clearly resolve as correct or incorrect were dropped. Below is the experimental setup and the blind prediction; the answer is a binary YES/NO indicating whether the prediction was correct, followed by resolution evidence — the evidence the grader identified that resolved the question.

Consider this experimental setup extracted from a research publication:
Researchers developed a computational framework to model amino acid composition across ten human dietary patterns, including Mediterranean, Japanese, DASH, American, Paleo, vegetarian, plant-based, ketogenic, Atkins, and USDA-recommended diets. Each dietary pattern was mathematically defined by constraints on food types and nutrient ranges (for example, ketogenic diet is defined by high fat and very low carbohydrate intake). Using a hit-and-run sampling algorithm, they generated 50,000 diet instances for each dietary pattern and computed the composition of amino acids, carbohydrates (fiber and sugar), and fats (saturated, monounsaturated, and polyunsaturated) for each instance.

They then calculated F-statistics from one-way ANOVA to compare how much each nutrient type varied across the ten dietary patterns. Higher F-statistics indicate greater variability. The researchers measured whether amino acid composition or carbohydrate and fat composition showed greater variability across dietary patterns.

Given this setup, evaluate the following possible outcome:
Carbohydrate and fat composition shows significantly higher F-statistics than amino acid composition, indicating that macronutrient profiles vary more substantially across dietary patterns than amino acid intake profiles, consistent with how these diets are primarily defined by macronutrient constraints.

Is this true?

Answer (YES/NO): NO